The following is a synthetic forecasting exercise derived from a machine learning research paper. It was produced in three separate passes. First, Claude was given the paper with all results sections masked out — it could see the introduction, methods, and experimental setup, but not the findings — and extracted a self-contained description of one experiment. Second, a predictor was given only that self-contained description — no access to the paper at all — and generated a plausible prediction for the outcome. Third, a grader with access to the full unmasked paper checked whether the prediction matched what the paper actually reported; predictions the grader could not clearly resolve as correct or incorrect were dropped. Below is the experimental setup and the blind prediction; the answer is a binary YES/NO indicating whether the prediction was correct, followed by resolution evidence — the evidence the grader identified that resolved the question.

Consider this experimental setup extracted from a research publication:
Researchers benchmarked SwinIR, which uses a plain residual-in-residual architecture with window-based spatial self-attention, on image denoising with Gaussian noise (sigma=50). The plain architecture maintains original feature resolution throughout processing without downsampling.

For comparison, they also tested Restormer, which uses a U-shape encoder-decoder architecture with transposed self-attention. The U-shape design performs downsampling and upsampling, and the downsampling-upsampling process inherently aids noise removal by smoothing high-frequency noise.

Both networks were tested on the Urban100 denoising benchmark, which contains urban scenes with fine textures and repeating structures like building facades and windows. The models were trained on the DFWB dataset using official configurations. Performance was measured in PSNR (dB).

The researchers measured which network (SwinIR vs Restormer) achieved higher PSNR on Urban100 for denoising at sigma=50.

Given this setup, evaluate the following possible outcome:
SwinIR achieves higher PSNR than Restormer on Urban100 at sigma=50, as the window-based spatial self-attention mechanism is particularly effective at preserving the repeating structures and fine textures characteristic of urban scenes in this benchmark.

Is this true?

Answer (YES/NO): NO